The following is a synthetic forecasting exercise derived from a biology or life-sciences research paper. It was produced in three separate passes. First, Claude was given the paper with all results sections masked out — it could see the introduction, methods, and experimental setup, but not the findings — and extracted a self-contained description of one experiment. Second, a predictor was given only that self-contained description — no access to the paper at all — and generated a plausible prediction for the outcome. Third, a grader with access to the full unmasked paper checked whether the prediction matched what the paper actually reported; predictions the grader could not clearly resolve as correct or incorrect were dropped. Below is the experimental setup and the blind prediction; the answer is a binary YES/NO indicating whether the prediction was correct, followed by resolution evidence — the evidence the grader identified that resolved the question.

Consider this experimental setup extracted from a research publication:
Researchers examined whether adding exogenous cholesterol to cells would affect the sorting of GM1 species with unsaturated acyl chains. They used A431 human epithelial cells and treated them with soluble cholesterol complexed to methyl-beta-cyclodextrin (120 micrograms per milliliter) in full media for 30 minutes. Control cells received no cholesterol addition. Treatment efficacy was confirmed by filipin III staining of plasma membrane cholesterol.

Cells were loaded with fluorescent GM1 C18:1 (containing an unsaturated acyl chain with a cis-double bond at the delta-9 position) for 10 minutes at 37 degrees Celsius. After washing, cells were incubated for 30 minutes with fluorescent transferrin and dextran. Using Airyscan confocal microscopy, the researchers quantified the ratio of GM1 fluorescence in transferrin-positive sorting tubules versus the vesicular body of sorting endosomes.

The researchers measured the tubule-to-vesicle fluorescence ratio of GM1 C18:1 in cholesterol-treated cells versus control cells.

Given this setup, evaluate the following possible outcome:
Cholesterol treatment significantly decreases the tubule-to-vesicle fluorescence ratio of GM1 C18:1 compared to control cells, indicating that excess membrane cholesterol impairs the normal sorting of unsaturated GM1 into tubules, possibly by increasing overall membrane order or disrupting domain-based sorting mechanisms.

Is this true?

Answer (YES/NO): NO